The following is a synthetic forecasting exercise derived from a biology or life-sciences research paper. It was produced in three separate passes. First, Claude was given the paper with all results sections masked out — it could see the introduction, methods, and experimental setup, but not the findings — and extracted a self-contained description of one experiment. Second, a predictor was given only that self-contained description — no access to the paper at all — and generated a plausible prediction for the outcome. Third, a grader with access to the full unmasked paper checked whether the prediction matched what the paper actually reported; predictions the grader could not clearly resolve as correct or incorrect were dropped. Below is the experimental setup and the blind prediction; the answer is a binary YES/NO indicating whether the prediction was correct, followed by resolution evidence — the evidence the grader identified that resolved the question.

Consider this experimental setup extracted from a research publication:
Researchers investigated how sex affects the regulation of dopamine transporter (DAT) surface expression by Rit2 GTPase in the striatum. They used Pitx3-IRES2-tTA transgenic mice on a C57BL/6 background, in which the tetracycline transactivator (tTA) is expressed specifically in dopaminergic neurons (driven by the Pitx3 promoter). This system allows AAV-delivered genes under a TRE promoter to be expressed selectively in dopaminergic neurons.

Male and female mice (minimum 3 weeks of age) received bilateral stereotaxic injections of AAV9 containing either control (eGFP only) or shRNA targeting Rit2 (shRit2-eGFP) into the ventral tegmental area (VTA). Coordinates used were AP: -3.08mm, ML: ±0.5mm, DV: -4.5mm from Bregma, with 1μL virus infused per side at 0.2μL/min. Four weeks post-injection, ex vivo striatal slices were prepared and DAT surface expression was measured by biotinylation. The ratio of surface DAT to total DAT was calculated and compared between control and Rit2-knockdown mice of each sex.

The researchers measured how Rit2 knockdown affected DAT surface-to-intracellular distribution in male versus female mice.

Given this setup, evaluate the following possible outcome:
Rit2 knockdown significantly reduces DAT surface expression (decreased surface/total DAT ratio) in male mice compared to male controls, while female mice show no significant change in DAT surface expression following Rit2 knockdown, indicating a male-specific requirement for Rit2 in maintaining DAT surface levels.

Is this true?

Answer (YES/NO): NO